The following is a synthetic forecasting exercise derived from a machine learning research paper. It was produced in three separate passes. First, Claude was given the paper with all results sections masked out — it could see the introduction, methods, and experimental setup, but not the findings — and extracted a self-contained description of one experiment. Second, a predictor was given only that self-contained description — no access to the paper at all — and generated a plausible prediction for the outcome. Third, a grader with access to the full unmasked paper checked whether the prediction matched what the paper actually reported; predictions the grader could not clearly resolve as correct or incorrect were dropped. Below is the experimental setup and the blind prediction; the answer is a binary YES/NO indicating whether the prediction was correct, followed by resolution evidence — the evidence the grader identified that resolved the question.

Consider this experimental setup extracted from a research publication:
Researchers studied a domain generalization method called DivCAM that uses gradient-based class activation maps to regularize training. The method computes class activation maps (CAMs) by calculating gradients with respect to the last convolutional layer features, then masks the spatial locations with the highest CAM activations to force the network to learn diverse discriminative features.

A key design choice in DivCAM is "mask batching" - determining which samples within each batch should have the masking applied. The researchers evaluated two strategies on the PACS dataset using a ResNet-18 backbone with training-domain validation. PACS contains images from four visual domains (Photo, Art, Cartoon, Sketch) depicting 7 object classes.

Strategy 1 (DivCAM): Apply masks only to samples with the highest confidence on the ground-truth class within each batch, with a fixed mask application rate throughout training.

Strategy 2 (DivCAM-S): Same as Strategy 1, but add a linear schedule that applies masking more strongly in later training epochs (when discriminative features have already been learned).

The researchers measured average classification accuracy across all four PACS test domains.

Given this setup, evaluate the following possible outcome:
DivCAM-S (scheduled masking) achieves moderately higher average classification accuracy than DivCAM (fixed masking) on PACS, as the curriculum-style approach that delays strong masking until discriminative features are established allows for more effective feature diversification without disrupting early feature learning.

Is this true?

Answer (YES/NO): YES